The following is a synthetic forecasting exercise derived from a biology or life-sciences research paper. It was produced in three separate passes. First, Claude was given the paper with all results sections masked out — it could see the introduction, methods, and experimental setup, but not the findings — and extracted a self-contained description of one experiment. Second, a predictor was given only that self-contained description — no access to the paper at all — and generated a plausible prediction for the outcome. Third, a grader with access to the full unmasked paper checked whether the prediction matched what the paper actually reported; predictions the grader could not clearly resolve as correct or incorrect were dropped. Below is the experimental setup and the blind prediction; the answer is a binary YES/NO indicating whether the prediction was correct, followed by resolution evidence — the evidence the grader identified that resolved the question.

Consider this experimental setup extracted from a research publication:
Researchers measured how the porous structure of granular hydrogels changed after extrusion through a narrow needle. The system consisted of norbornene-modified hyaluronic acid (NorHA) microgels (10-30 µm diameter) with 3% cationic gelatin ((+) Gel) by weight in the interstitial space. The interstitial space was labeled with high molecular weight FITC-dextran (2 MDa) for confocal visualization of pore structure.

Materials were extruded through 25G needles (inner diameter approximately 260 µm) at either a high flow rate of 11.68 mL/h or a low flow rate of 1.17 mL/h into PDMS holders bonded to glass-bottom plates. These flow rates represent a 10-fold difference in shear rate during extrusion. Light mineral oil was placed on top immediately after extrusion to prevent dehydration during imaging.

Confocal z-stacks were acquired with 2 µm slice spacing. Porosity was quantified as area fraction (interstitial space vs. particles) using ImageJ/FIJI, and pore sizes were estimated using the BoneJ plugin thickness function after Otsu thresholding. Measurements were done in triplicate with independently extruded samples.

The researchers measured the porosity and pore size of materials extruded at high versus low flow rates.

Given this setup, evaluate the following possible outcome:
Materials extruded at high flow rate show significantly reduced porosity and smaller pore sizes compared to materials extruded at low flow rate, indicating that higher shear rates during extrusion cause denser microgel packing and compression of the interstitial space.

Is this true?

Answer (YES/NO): NO